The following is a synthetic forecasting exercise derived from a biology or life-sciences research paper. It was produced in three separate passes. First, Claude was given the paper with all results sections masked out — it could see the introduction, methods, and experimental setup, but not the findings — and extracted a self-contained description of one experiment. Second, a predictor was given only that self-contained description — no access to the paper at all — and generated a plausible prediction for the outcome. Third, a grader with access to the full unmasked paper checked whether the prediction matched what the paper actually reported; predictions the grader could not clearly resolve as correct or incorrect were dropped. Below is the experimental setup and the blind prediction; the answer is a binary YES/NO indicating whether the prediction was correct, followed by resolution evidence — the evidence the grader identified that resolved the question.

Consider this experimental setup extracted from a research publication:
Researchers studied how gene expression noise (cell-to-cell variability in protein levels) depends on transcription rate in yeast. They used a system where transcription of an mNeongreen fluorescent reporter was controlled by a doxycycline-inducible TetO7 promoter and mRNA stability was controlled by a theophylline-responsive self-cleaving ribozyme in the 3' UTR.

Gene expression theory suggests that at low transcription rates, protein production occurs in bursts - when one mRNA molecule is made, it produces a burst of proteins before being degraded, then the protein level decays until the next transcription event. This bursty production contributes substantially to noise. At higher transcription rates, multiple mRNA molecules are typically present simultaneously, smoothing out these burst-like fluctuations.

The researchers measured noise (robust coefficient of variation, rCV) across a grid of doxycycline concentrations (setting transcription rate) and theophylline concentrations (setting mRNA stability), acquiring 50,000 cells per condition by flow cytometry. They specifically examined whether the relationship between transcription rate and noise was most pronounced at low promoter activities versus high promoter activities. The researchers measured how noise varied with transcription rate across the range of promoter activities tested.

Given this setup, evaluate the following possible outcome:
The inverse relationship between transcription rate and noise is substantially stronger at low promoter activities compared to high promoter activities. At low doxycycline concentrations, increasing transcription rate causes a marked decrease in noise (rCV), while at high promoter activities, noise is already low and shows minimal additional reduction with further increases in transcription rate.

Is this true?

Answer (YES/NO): YES